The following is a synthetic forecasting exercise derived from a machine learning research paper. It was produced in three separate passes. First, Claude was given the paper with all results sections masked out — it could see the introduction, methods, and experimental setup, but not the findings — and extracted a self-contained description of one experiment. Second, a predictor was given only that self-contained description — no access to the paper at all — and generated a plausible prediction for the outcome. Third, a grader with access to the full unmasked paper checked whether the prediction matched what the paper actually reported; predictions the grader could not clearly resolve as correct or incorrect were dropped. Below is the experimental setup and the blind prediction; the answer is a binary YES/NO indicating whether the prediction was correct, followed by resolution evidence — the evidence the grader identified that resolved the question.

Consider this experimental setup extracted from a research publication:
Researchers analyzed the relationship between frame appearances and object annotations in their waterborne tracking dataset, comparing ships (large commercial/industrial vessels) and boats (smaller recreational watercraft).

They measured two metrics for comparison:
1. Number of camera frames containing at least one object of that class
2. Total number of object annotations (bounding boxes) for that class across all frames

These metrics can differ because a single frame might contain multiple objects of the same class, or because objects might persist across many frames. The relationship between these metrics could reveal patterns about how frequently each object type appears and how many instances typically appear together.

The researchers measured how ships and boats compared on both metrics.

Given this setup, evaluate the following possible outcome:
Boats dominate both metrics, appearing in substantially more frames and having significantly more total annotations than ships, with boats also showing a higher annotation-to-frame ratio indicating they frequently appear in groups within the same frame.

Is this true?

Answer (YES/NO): NO